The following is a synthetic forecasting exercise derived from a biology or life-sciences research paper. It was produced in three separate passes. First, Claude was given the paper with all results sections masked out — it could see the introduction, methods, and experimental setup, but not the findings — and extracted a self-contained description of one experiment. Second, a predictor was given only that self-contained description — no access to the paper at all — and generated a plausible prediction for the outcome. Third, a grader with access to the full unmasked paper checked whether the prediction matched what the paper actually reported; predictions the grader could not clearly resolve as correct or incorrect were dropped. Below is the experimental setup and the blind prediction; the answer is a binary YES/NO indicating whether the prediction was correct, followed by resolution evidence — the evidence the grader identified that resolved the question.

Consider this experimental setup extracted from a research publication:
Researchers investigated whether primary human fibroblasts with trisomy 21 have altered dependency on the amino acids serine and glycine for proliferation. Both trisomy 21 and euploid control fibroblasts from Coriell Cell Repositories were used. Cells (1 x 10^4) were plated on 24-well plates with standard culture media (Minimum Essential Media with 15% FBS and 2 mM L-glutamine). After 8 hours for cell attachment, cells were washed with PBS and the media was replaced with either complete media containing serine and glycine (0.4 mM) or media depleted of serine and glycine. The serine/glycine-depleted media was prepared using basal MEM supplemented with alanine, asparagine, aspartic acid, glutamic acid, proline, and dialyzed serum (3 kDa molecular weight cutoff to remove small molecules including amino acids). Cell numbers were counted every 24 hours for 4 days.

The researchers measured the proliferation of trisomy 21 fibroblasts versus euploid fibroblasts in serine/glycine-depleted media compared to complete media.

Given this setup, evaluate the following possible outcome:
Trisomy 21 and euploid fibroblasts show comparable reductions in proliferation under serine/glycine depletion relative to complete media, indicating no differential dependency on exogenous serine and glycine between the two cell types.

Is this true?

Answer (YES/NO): NO